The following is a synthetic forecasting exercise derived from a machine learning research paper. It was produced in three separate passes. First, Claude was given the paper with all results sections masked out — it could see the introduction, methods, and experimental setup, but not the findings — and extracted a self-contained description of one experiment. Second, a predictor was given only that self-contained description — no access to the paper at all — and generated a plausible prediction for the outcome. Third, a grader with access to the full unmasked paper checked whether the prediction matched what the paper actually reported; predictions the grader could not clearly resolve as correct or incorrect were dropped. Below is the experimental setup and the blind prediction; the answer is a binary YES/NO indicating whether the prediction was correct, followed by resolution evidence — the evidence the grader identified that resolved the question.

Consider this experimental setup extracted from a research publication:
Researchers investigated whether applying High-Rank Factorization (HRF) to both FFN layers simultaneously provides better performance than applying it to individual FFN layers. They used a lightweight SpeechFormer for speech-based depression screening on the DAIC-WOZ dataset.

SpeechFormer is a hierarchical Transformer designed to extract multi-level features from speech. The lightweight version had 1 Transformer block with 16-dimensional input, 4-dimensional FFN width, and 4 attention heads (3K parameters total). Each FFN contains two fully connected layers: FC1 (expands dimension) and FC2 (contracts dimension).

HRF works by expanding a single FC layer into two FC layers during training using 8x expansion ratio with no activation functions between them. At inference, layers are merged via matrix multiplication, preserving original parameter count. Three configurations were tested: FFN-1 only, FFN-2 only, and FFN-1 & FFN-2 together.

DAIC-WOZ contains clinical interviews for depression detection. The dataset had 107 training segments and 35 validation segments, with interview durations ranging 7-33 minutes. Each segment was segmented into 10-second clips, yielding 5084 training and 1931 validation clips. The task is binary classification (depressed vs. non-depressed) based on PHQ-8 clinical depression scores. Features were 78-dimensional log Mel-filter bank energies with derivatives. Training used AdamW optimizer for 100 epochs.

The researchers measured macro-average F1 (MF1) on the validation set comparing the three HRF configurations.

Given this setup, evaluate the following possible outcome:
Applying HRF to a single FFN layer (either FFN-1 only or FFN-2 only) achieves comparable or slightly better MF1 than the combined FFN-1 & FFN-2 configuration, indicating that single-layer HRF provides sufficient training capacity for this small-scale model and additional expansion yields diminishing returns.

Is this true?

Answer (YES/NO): NO